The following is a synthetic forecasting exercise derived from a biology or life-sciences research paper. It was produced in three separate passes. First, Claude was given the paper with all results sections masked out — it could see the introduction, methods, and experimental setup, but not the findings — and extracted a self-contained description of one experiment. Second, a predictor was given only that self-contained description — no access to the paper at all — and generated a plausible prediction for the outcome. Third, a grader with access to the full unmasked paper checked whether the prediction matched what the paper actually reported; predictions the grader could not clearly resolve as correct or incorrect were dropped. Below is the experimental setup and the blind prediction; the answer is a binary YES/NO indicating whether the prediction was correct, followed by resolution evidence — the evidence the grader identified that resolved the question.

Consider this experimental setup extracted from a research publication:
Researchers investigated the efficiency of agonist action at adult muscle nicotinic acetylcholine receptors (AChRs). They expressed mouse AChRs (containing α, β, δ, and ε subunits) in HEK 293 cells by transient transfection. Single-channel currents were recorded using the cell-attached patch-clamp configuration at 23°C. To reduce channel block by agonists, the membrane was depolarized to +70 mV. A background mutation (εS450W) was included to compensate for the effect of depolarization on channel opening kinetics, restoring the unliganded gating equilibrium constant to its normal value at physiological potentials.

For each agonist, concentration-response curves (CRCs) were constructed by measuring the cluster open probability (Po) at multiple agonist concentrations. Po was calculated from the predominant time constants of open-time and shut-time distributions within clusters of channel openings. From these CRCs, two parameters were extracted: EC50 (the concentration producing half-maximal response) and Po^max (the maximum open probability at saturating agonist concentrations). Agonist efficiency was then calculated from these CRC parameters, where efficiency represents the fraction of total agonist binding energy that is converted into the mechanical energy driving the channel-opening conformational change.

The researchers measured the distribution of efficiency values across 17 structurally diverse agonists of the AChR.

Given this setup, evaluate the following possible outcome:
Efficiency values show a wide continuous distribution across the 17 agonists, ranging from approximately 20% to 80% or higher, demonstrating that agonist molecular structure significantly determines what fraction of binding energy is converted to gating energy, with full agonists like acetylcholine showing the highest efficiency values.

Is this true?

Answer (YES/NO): NO